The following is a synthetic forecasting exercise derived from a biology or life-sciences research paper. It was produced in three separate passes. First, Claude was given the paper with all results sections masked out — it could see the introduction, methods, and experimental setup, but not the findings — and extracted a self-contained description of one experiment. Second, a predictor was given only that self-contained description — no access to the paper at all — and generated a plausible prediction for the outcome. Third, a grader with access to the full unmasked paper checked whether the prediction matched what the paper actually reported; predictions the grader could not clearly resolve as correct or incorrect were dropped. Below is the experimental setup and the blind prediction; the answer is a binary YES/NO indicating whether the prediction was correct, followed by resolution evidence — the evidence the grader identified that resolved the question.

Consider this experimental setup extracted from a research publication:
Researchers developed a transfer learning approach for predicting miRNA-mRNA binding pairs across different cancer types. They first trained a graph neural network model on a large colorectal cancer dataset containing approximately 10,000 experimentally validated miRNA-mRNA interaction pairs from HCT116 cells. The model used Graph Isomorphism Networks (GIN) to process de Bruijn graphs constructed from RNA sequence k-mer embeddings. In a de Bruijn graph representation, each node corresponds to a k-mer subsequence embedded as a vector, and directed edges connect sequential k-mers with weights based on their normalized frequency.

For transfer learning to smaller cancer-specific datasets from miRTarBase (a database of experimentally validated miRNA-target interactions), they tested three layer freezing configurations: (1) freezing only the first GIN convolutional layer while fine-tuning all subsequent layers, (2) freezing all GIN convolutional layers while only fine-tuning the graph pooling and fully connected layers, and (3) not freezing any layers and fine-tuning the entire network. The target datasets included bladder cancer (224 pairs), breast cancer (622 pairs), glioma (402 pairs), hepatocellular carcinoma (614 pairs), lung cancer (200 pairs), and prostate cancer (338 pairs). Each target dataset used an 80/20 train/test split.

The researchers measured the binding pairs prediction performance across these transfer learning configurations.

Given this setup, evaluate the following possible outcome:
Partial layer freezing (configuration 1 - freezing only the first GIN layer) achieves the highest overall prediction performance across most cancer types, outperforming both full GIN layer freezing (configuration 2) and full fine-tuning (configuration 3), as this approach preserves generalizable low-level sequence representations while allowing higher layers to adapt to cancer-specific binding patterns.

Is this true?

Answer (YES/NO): NO